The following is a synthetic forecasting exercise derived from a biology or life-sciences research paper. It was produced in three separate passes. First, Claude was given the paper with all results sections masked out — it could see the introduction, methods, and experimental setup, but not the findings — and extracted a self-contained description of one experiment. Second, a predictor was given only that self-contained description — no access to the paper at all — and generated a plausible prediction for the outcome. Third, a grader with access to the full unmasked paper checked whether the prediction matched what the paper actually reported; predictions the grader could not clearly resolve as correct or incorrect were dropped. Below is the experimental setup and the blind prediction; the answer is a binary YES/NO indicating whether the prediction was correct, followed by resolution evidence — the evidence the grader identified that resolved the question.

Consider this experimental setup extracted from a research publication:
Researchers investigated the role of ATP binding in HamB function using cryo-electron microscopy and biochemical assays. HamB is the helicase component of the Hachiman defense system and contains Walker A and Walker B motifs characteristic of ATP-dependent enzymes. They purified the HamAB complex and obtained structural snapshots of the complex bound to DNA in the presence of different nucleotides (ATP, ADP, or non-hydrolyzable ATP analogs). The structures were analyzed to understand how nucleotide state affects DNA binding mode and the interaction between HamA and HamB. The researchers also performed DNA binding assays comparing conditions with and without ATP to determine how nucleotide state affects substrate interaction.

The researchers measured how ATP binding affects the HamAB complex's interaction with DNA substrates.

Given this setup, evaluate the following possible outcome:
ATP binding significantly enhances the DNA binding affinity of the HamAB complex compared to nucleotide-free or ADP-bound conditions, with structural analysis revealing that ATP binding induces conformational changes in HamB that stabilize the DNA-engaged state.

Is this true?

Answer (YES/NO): NO